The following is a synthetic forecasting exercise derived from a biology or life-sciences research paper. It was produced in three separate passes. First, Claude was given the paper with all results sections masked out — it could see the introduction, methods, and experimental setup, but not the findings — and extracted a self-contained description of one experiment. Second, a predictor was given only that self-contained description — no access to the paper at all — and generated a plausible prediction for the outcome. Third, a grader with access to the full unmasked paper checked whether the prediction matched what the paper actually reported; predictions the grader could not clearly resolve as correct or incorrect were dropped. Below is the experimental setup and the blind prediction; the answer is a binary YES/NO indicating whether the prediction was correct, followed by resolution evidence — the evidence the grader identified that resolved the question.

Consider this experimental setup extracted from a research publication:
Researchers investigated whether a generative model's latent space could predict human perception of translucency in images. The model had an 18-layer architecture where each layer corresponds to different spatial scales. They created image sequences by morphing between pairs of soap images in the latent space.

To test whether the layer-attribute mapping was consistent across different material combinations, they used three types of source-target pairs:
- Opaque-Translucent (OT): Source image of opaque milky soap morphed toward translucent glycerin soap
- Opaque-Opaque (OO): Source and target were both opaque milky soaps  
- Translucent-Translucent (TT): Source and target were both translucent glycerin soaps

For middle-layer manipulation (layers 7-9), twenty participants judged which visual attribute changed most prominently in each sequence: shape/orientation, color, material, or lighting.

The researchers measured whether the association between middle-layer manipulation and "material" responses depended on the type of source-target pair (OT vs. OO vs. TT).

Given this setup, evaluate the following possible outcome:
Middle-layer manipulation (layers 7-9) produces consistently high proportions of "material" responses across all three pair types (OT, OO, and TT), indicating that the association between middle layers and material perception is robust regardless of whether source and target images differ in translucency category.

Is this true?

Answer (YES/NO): NO